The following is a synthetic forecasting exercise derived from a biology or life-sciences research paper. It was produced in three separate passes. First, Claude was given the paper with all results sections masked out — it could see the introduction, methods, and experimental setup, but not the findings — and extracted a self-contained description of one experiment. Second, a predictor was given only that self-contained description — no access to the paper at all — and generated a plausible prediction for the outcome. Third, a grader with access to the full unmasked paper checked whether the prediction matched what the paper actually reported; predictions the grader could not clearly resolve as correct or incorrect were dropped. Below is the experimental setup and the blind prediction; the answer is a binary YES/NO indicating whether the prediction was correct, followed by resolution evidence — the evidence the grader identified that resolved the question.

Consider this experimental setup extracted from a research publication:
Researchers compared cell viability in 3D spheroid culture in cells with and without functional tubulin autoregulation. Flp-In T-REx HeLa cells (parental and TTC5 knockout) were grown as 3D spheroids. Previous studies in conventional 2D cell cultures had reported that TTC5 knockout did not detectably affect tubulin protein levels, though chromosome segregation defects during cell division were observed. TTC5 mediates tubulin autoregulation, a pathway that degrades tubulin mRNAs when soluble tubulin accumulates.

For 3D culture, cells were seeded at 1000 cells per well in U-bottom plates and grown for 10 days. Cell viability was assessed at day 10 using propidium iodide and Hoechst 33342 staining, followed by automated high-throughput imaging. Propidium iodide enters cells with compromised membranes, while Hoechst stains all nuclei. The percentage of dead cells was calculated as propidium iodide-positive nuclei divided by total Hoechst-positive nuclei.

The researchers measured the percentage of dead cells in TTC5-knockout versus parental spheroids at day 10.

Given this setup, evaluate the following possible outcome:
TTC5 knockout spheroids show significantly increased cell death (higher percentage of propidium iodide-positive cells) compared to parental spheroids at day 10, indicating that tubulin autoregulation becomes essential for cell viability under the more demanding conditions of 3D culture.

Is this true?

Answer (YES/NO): YES